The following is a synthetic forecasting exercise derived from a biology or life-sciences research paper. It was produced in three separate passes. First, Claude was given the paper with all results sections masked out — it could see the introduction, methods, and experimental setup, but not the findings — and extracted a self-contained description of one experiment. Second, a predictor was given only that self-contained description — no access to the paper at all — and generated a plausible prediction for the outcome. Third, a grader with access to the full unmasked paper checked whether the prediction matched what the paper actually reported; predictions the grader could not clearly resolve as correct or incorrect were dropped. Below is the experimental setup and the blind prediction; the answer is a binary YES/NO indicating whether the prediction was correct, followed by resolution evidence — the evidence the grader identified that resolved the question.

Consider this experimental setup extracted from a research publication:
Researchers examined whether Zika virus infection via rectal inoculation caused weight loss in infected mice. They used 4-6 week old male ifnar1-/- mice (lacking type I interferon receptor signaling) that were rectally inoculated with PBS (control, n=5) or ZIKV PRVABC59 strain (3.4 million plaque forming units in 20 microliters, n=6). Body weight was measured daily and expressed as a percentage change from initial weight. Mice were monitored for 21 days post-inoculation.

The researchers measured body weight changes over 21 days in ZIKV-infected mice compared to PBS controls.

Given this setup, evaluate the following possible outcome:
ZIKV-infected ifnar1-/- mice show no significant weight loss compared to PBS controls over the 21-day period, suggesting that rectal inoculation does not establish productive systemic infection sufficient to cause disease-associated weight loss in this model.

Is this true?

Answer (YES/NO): NO